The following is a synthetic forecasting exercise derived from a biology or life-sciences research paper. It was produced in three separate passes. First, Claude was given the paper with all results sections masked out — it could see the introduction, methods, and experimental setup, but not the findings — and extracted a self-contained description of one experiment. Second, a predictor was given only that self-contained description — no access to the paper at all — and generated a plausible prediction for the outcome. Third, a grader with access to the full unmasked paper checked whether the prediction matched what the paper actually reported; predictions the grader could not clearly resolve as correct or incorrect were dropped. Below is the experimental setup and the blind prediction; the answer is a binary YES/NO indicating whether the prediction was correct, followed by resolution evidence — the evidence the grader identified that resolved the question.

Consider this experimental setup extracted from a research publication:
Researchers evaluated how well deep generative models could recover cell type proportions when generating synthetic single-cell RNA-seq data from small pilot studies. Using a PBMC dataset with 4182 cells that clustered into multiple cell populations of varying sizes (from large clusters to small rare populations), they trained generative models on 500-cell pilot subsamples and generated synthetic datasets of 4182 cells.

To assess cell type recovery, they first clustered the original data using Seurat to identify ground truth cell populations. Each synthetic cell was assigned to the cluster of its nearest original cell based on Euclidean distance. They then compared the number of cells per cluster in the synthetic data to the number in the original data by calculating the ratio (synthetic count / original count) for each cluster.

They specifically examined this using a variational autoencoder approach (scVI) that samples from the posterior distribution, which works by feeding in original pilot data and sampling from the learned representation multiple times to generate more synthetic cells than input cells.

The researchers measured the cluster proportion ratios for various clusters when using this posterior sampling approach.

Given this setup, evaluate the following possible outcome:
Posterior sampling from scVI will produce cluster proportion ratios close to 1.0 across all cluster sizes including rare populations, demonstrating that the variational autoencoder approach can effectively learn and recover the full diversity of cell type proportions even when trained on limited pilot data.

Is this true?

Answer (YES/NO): NO